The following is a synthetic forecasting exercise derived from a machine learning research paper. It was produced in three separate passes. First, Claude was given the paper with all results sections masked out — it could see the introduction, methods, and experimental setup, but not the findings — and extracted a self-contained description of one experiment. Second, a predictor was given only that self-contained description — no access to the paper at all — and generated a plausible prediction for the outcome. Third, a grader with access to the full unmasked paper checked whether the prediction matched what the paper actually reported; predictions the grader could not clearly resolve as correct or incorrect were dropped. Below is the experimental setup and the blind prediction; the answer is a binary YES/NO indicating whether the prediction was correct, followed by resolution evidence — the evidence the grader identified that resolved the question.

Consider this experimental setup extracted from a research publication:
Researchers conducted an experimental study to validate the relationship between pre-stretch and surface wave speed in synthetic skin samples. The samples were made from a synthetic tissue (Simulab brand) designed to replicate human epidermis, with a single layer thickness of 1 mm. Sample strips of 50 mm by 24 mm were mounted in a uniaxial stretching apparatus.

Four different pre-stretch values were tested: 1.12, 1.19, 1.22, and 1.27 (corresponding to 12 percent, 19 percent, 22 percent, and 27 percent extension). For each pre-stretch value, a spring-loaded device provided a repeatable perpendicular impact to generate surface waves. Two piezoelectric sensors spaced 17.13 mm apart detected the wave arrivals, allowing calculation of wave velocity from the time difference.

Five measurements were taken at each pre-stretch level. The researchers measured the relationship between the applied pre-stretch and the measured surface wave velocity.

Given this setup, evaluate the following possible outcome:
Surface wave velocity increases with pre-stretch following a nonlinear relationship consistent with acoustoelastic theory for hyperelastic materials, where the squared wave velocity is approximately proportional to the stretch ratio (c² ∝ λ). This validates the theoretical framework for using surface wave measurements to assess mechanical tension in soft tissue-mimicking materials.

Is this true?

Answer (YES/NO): NO